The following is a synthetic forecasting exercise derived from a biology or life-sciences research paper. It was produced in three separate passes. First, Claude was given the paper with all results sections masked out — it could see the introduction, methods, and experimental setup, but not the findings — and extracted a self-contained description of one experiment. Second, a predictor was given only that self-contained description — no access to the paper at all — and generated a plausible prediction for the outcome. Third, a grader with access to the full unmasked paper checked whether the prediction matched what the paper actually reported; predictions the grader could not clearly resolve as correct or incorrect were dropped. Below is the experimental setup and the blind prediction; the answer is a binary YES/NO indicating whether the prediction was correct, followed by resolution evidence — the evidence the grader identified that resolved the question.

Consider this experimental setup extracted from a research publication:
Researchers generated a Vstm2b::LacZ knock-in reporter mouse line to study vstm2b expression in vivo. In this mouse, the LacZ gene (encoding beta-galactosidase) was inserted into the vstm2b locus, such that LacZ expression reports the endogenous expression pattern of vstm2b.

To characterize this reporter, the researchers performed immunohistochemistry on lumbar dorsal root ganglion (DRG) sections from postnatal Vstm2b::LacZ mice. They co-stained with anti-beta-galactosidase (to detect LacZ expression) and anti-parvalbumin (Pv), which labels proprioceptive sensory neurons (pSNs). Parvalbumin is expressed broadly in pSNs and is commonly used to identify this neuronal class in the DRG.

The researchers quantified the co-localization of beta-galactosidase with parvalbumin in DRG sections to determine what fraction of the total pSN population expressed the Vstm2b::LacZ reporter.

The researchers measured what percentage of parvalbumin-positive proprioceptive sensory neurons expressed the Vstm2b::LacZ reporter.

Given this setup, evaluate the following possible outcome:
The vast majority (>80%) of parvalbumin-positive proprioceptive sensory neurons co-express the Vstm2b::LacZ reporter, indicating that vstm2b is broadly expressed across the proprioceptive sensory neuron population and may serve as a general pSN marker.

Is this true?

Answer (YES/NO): NO